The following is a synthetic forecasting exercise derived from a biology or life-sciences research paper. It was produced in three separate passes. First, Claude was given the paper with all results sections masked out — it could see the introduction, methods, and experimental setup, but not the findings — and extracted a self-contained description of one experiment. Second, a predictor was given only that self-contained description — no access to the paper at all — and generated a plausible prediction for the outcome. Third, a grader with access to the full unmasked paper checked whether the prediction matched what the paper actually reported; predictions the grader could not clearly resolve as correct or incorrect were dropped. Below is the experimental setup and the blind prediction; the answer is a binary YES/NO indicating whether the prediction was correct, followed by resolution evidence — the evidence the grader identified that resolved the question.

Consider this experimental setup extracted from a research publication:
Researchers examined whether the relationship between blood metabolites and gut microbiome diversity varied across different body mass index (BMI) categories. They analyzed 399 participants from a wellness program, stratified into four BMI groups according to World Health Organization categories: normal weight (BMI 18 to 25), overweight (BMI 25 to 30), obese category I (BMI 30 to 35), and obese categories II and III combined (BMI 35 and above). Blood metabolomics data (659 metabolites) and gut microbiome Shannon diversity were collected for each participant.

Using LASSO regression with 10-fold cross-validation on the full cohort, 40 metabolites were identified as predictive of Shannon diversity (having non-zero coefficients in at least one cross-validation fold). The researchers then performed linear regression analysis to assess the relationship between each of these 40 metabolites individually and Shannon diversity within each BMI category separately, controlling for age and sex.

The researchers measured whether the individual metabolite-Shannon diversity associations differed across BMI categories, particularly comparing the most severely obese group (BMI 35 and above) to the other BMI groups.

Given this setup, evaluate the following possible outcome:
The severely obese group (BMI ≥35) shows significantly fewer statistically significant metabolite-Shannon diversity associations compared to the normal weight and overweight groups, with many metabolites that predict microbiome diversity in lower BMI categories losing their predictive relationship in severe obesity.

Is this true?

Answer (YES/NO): NO